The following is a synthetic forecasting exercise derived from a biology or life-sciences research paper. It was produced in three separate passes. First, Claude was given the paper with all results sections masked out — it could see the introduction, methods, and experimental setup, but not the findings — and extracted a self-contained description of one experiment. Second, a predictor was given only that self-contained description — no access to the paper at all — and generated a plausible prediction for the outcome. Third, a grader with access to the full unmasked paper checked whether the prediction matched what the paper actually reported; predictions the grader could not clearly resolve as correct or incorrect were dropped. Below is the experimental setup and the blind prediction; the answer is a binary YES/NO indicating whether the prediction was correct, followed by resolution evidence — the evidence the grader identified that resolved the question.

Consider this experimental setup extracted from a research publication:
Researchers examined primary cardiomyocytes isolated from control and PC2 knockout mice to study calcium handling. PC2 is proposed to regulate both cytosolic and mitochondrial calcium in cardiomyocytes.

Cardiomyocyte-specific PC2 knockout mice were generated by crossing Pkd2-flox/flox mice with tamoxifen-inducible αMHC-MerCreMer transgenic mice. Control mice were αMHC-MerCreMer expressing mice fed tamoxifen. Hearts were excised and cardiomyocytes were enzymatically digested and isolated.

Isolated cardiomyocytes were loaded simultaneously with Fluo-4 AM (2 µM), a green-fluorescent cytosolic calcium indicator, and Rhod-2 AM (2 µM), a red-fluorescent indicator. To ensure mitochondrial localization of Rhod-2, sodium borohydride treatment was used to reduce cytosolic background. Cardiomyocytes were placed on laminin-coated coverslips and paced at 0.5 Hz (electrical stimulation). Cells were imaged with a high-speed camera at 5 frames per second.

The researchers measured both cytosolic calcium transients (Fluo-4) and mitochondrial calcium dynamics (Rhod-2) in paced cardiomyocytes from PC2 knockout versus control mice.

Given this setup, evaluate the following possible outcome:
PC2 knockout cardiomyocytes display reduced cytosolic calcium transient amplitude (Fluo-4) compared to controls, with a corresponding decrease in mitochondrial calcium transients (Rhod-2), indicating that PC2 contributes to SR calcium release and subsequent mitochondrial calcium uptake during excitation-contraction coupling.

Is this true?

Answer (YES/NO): NO